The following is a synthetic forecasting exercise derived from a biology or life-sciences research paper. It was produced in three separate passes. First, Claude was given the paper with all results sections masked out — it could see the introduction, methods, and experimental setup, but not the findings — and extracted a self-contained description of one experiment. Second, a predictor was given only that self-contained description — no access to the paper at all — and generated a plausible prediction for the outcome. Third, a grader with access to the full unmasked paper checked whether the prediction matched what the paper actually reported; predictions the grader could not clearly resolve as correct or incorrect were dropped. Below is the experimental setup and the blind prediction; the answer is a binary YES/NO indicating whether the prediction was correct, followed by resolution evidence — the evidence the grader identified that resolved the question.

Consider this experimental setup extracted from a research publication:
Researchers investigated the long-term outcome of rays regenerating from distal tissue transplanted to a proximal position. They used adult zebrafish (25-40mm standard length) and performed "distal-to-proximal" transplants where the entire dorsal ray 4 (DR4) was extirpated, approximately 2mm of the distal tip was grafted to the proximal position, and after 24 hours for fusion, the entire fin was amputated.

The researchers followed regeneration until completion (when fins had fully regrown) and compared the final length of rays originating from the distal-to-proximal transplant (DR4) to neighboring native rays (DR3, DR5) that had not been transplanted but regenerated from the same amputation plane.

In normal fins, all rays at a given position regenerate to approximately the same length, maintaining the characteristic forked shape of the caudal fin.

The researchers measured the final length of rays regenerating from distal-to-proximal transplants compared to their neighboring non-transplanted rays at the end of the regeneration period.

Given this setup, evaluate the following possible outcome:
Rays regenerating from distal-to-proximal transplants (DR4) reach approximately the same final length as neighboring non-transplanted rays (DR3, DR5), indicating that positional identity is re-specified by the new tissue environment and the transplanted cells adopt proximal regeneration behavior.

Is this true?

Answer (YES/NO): NO